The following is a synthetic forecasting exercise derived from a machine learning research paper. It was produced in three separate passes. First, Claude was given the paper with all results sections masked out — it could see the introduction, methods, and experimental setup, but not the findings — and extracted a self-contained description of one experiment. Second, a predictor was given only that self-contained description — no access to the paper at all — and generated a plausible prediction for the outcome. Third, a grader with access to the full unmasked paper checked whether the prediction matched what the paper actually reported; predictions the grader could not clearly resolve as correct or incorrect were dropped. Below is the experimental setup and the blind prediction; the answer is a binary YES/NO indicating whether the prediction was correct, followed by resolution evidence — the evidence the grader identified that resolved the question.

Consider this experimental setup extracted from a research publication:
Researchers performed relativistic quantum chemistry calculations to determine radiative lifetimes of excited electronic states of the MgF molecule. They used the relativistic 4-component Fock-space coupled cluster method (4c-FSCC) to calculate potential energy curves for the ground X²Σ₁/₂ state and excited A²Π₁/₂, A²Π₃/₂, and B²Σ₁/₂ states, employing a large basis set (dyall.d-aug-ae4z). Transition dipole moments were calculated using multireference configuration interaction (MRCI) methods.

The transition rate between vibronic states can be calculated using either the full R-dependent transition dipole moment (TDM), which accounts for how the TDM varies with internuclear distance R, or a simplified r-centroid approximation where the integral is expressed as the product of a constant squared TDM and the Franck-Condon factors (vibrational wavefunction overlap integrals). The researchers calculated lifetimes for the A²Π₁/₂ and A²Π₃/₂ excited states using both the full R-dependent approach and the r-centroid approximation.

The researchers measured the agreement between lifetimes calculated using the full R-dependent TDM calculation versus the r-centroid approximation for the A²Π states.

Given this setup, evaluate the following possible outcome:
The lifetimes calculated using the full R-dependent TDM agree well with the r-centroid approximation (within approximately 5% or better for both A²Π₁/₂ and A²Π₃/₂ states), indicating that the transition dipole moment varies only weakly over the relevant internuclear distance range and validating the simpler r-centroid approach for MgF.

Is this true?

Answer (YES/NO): YES